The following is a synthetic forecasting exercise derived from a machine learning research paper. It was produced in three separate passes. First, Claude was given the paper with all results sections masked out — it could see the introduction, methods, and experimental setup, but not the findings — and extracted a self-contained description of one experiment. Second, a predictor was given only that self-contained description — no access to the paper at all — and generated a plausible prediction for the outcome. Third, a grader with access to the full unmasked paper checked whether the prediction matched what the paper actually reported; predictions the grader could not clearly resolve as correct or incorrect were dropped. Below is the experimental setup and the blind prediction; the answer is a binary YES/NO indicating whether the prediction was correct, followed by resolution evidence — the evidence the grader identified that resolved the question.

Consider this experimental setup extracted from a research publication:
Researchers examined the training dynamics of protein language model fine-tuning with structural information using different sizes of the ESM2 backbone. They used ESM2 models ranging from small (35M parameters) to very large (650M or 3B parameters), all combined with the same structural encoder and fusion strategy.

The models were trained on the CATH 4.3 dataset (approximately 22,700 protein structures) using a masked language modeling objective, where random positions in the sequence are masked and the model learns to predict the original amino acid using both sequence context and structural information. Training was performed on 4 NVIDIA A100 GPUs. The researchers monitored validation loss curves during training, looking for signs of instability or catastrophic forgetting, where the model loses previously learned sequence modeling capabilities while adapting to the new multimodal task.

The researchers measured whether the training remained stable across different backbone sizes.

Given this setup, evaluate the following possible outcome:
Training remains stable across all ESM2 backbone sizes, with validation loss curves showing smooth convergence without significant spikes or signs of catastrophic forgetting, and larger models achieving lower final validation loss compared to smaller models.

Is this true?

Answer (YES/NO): NO